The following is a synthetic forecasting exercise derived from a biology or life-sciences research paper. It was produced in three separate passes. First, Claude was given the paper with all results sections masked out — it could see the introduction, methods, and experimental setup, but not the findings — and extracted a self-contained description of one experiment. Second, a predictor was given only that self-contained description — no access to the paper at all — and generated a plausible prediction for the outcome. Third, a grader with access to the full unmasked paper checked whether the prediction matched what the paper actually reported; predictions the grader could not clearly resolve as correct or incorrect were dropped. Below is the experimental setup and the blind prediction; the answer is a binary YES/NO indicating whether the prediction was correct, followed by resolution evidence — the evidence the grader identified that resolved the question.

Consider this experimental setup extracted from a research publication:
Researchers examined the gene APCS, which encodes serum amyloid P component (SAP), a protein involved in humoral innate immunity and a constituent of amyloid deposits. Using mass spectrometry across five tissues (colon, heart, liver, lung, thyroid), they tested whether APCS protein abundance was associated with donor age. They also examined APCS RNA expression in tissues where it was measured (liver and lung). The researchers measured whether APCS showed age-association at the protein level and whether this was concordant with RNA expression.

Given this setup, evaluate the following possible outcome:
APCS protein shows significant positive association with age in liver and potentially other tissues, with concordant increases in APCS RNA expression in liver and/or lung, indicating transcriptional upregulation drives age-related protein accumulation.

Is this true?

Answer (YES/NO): NO